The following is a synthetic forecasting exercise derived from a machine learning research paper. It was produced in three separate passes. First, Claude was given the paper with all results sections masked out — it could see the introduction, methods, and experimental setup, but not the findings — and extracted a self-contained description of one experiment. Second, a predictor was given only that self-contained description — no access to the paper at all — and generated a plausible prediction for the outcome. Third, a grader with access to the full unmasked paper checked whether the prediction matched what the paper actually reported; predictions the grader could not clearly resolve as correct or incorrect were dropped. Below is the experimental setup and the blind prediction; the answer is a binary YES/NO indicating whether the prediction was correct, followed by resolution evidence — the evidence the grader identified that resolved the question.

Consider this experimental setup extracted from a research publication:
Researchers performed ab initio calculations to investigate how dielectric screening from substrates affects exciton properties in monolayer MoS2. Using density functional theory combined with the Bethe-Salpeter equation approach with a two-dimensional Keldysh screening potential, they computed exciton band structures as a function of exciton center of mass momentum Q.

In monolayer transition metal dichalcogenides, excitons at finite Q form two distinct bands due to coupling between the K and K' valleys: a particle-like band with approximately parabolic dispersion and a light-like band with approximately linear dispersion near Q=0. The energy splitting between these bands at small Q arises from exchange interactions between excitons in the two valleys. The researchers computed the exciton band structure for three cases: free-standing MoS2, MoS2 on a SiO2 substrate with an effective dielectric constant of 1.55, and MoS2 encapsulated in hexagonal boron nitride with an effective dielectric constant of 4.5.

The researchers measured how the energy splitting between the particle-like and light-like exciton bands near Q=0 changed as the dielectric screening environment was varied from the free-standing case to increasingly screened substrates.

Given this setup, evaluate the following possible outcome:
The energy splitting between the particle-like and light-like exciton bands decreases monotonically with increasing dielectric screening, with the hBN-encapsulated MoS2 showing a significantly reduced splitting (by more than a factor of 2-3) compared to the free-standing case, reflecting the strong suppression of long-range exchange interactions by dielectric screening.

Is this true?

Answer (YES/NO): YES